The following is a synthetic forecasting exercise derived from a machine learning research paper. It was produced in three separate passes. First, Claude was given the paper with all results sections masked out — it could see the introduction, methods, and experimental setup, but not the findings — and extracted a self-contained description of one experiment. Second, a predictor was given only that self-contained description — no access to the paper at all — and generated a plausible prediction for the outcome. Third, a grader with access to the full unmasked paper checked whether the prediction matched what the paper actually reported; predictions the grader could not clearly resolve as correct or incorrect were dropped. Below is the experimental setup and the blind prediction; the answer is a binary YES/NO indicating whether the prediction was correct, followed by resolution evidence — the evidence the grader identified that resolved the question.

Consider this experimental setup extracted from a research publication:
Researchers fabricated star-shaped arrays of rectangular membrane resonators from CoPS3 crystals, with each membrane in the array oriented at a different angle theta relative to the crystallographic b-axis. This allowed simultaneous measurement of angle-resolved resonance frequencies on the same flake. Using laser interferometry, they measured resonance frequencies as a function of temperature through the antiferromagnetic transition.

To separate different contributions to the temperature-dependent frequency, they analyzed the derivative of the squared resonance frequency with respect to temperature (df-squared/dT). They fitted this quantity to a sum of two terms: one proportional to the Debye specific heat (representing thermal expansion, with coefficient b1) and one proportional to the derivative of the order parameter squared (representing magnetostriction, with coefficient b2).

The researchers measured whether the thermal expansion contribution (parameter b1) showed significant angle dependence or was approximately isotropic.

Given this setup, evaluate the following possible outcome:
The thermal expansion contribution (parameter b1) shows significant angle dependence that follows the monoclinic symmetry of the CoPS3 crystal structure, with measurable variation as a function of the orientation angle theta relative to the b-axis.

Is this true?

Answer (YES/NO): NO